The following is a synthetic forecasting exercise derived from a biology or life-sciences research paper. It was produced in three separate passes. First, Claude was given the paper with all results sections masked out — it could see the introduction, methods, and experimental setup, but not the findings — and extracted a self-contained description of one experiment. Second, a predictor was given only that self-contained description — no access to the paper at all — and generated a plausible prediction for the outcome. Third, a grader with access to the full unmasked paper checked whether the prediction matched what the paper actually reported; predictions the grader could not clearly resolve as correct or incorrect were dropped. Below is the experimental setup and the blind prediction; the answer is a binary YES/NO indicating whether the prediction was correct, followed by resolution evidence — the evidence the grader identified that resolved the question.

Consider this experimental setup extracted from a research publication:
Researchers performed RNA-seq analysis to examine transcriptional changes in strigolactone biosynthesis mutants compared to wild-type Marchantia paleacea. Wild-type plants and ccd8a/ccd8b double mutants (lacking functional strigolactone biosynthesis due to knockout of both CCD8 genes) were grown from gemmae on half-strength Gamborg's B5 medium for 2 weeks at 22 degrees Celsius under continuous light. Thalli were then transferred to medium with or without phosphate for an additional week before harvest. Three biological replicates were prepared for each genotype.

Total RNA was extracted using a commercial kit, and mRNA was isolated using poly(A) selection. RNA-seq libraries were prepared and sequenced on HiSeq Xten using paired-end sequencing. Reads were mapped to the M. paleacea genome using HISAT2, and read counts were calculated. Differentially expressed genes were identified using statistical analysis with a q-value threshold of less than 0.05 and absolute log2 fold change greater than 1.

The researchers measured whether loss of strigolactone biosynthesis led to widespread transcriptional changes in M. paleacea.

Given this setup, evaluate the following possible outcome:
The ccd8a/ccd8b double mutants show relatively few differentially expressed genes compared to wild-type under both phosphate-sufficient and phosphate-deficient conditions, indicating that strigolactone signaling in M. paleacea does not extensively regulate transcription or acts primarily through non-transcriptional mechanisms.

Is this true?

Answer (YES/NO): YES